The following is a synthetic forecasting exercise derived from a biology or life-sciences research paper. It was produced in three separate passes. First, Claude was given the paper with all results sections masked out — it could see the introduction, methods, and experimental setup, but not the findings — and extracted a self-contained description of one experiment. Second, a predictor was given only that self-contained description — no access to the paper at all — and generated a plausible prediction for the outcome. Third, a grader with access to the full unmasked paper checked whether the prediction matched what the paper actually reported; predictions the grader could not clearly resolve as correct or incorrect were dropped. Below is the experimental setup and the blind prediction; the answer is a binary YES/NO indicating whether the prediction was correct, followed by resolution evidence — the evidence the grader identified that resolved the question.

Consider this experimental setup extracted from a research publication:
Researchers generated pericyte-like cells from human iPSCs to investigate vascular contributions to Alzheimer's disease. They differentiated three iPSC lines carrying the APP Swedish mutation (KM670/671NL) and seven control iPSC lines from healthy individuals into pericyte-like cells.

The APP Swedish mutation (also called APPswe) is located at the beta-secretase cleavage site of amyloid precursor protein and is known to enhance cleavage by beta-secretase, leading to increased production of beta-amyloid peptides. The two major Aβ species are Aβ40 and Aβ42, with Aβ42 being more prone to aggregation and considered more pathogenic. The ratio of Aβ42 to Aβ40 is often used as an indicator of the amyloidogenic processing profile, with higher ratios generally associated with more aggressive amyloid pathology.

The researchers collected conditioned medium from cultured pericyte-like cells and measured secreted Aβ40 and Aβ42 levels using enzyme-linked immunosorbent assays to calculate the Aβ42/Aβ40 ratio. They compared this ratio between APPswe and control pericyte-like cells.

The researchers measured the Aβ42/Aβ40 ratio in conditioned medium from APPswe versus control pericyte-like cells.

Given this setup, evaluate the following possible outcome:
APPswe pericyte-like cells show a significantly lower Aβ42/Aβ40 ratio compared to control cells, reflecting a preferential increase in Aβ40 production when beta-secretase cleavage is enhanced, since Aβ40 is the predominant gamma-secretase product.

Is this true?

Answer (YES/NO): NO